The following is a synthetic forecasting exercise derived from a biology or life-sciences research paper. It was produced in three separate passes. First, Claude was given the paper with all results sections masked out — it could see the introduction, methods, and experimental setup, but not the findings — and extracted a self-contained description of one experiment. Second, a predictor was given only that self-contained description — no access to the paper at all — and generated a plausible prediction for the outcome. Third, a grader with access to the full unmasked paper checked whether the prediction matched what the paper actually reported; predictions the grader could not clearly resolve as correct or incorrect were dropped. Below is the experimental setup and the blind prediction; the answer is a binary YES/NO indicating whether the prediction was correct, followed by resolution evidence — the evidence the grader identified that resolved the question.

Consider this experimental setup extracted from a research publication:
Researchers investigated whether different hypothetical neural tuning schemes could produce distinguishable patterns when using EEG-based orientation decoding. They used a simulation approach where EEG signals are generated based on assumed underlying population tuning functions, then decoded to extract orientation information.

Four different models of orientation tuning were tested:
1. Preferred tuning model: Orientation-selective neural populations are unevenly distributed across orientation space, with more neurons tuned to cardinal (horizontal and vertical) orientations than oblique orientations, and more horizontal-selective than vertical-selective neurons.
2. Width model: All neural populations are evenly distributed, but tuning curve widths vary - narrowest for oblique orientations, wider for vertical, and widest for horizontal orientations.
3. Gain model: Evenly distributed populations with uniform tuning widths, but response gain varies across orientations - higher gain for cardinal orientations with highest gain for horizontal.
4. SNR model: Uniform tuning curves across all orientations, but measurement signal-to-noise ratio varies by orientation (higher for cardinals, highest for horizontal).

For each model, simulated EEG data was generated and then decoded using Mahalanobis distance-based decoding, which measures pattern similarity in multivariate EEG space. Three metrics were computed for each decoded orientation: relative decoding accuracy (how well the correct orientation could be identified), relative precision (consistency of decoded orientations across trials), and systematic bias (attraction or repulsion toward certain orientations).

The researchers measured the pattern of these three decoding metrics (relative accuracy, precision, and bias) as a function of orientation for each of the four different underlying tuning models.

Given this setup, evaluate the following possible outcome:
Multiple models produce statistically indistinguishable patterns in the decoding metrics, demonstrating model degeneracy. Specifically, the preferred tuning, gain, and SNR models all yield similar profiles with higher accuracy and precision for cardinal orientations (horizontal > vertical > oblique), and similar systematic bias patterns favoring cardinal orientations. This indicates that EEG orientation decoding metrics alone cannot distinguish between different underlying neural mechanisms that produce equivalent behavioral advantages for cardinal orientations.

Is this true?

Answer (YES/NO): NO